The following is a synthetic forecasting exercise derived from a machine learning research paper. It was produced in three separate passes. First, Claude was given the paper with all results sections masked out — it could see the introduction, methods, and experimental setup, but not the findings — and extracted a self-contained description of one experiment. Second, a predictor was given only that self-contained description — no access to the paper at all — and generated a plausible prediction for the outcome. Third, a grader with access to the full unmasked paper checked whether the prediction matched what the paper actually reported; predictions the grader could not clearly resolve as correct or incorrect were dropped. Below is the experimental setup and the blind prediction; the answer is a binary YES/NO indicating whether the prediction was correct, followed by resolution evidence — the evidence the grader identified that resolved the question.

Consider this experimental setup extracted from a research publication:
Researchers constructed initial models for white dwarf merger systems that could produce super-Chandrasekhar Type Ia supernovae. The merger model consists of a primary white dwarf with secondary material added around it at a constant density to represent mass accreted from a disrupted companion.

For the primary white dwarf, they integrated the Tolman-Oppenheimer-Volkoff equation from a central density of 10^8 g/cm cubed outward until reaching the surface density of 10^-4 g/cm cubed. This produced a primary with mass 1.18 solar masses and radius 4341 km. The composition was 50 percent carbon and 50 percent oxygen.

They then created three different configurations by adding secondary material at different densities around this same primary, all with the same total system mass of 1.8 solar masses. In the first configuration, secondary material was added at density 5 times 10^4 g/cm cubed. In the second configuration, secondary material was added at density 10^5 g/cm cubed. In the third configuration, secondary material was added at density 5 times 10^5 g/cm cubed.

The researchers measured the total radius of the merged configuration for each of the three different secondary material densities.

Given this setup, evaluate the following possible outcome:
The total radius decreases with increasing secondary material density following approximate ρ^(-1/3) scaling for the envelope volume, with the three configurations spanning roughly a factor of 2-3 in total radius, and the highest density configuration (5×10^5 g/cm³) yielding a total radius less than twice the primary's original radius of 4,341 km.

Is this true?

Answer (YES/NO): YES